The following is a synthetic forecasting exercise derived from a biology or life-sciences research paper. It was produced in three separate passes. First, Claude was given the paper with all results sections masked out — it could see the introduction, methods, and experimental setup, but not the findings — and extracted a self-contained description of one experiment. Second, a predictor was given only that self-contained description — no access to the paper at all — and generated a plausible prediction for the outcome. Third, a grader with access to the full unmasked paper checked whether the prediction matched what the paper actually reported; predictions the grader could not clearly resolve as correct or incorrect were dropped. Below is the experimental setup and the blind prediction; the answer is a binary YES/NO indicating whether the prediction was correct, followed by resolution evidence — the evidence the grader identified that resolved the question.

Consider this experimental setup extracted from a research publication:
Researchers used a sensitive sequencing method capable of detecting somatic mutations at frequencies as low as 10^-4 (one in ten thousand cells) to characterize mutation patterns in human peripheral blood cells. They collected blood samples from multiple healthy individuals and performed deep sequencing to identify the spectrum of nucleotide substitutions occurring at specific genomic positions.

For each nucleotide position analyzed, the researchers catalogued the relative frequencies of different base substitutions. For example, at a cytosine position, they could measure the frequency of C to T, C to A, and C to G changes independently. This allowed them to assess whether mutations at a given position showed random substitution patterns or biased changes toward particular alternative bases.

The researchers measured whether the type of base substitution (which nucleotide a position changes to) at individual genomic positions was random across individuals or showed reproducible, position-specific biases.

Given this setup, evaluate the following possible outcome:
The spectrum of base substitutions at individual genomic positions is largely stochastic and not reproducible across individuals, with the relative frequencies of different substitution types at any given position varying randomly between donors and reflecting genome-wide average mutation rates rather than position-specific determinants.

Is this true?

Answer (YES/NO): NO